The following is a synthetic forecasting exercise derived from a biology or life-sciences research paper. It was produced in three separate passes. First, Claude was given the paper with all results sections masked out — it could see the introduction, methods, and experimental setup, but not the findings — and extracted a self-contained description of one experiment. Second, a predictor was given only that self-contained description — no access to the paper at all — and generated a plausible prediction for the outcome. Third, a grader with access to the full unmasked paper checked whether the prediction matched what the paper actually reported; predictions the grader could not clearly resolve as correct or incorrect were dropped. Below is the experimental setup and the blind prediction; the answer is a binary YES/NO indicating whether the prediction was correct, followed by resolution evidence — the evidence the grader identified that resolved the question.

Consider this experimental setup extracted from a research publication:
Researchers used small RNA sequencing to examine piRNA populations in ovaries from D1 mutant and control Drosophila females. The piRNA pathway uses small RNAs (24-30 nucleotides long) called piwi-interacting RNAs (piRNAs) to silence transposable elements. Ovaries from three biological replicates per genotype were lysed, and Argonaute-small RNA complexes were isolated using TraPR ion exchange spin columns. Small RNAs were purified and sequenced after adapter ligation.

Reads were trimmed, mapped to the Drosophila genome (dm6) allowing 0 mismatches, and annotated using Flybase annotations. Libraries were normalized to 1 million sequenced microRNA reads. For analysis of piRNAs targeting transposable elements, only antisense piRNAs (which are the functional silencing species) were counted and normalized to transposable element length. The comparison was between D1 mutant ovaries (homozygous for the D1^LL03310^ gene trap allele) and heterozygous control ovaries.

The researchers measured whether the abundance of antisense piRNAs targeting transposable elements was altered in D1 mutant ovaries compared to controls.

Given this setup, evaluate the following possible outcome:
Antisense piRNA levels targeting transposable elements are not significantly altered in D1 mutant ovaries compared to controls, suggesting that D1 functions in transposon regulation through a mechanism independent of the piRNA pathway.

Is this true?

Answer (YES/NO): YES